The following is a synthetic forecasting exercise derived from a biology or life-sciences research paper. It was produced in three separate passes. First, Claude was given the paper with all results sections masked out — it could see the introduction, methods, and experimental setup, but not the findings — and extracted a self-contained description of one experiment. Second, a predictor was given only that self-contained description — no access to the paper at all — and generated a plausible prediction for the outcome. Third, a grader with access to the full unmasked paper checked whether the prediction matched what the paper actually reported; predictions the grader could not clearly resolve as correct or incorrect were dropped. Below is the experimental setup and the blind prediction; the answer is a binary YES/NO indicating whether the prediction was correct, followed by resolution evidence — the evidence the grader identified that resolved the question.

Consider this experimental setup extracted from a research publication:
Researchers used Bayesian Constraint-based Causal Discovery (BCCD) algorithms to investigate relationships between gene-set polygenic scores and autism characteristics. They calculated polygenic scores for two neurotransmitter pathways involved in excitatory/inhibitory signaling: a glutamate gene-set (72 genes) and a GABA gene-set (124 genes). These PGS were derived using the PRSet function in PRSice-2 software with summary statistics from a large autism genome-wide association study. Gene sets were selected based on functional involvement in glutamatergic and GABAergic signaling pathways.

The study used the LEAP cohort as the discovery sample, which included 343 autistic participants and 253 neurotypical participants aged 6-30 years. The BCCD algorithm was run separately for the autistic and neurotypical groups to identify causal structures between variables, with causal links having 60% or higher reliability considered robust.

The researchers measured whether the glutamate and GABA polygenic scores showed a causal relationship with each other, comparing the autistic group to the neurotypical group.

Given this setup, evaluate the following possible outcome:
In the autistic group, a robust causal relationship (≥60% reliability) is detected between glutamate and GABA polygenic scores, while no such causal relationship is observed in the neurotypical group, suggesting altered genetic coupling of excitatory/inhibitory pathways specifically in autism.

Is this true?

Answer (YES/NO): YES